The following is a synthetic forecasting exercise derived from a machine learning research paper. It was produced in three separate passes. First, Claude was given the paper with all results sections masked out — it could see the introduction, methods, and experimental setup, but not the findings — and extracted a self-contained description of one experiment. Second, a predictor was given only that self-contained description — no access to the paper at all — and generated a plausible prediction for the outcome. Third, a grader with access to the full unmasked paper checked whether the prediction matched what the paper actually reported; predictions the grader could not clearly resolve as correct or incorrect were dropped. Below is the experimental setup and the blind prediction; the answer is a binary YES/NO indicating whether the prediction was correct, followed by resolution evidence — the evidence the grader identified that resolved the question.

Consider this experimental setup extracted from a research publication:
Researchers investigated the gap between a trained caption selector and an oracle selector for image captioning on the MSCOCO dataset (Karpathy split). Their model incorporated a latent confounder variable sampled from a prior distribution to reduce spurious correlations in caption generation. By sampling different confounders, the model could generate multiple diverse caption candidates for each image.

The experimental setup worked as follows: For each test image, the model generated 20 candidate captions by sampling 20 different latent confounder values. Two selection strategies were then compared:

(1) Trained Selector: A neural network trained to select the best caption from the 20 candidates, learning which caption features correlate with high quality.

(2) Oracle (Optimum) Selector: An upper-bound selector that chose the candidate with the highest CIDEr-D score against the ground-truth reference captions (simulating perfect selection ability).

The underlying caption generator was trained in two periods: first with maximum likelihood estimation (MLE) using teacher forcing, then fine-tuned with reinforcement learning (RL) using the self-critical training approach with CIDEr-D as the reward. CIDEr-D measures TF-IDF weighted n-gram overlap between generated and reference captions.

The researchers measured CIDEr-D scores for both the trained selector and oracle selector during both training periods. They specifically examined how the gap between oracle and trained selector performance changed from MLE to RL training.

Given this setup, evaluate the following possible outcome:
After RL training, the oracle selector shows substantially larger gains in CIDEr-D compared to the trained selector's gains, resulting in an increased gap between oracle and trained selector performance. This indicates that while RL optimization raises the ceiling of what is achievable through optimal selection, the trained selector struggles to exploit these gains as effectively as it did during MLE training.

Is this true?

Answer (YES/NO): NO